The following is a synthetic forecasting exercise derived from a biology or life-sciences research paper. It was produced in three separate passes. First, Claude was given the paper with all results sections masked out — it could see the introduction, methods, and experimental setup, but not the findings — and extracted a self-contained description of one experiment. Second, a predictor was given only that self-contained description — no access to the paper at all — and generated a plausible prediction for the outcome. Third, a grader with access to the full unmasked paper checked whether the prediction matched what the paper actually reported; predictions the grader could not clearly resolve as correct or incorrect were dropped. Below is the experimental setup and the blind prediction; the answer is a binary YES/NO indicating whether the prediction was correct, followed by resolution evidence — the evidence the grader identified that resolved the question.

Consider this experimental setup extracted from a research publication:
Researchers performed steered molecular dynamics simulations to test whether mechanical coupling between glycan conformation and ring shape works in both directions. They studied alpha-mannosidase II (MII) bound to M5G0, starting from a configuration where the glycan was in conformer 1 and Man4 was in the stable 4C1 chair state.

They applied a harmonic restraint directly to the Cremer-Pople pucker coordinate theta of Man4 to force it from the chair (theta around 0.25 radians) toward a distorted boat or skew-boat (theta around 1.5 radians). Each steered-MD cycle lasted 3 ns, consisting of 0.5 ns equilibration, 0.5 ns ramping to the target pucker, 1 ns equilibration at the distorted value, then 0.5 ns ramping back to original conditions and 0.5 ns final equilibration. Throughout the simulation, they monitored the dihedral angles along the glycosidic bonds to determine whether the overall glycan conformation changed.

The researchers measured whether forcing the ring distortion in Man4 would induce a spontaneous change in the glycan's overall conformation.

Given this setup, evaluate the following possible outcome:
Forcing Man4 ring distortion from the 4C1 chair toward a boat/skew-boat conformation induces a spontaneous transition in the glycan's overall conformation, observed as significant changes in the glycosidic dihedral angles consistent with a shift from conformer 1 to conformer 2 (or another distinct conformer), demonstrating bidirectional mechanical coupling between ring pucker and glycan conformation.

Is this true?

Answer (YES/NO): NO